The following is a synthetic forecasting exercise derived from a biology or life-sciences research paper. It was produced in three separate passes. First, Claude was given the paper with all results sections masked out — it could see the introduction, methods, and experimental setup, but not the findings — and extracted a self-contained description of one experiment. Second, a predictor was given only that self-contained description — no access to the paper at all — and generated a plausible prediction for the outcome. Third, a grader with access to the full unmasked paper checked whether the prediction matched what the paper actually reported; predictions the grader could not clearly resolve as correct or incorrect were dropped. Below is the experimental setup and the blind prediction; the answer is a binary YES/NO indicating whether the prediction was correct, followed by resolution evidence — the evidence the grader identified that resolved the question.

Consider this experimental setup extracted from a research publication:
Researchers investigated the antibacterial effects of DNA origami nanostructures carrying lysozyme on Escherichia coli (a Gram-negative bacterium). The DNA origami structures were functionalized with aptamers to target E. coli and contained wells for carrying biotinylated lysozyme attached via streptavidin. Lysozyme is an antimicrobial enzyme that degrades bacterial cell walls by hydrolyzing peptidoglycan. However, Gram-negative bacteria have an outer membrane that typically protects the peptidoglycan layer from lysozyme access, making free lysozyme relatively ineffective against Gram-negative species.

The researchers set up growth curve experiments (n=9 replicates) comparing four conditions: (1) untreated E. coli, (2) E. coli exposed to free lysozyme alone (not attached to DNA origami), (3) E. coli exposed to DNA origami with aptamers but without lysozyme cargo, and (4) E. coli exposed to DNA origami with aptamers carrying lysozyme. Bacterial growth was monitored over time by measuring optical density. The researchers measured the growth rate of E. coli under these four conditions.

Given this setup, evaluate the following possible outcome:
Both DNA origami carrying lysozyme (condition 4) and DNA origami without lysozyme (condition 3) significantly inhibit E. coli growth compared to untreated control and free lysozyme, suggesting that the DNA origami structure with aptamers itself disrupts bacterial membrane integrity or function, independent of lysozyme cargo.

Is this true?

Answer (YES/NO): YES